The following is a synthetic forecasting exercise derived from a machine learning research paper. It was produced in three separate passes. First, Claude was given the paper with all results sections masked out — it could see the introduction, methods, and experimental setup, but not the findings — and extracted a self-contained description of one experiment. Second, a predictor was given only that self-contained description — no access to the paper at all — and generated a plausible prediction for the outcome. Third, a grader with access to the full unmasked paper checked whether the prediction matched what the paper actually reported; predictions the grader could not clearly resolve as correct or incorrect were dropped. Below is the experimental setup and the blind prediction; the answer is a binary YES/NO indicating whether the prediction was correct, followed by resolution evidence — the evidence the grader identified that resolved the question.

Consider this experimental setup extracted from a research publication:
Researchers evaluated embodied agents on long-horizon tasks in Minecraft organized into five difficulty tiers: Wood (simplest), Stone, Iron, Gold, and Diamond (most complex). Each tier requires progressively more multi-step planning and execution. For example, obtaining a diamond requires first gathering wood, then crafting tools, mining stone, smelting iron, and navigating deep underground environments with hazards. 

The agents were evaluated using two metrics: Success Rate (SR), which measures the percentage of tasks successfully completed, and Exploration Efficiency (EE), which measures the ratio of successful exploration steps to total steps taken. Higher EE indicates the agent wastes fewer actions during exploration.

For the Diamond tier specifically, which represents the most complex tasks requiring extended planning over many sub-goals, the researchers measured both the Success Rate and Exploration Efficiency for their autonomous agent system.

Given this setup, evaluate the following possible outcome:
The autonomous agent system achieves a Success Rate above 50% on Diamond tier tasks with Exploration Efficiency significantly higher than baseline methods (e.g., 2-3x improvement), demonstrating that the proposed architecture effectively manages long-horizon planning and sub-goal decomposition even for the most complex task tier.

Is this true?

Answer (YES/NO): NO